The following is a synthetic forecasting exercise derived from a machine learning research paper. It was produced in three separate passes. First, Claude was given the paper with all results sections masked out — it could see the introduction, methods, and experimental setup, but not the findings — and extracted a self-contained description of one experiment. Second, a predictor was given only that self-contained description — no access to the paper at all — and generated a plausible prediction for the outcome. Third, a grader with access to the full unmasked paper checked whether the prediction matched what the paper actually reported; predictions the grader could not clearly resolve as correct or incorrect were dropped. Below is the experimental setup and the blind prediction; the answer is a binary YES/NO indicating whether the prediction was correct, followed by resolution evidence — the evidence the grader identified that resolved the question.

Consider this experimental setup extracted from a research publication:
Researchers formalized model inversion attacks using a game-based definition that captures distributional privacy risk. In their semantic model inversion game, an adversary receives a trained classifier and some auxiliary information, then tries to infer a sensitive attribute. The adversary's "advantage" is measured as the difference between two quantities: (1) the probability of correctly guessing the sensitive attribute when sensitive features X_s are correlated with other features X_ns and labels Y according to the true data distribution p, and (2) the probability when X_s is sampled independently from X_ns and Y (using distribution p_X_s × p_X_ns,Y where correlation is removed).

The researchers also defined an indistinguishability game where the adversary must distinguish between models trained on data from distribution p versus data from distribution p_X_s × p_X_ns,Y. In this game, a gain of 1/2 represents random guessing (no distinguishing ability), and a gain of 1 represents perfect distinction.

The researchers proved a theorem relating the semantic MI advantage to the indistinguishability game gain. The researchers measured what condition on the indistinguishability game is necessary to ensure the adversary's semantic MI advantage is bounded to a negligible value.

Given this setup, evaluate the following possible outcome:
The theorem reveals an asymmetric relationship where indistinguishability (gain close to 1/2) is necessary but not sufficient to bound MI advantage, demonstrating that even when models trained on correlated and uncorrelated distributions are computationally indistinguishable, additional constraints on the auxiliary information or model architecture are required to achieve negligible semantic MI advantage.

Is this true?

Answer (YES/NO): NO